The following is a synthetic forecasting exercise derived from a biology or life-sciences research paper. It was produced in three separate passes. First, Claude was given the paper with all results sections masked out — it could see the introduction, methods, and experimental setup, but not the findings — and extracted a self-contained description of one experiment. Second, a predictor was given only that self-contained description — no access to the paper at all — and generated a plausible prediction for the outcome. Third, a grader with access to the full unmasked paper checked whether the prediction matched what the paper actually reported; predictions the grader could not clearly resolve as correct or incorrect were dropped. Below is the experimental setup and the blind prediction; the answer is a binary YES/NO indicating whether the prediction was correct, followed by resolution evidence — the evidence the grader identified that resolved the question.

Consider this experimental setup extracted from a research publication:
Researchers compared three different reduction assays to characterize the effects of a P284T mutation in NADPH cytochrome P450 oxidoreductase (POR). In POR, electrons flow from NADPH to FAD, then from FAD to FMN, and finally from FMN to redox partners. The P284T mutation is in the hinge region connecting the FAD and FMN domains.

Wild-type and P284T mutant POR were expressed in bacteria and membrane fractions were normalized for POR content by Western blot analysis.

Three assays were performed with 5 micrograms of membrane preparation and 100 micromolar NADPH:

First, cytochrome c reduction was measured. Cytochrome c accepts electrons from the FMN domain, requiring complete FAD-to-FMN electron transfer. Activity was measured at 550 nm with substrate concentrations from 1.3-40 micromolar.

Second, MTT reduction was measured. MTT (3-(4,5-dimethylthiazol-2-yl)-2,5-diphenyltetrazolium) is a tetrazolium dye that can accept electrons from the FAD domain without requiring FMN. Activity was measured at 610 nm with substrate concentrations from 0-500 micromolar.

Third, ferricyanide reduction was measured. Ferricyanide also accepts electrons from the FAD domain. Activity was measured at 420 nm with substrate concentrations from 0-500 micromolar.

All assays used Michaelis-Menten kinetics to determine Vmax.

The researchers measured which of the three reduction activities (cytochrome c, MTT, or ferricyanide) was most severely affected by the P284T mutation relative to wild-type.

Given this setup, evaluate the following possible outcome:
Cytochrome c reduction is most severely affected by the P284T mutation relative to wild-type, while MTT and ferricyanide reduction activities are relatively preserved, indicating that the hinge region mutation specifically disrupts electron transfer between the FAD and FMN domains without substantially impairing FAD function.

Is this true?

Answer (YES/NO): NO